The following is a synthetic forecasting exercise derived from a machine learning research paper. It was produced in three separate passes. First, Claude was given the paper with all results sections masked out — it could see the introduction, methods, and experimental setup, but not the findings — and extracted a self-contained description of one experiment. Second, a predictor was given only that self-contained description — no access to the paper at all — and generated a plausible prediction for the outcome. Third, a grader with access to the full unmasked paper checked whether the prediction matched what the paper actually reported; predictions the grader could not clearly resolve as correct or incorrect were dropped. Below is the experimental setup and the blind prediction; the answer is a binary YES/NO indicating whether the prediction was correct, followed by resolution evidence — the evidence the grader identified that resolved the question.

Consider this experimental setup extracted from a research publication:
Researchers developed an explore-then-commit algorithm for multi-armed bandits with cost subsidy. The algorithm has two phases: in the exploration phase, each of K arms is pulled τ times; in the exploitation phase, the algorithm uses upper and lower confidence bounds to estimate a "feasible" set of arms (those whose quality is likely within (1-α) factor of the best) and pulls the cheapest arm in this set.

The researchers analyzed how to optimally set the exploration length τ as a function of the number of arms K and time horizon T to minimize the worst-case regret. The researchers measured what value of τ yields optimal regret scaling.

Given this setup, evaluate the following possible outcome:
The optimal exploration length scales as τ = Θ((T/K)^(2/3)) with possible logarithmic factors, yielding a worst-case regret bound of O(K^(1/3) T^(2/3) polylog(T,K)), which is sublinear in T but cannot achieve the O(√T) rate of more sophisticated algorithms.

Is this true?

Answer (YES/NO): YES